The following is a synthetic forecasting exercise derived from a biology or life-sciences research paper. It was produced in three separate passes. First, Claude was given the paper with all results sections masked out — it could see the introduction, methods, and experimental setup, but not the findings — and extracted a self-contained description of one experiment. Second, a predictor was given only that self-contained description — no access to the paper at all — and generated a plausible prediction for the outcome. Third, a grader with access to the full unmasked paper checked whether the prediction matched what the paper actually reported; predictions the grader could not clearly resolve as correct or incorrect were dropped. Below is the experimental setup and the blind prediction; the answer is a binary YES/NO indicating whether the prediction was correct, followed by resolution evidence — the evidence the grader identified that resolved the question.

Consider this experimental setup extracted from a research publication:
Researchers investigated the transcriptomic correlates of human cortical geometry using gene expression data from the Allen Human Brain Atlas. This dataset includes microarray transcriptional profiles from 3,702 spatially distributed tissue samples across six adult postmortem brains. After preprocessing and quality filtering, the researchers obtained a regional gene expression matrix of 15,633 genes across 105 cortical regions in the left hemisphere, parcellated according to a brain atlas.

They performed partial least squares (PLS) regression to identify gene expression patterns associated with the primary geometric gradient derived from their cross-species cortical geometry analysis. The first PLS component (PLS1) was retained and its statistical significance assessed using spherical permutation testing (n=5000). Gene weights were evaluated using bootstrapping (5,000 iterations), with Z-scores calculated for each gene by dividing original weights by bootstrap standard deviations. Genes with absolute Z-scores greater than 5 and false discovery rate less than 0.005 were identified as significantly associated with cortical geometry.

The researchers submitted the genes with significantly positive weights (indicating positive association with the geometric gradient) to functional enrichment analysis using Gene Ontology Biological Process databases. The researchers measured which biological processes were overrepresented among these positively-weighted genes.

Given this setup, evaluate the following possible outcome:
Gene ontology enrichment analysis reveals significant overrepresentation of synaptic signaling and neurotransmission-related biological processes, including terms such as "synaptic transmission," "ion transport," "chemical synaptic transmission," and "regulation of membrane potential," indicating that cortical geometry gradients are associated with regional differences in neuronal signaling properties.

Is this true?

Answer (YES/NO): NO